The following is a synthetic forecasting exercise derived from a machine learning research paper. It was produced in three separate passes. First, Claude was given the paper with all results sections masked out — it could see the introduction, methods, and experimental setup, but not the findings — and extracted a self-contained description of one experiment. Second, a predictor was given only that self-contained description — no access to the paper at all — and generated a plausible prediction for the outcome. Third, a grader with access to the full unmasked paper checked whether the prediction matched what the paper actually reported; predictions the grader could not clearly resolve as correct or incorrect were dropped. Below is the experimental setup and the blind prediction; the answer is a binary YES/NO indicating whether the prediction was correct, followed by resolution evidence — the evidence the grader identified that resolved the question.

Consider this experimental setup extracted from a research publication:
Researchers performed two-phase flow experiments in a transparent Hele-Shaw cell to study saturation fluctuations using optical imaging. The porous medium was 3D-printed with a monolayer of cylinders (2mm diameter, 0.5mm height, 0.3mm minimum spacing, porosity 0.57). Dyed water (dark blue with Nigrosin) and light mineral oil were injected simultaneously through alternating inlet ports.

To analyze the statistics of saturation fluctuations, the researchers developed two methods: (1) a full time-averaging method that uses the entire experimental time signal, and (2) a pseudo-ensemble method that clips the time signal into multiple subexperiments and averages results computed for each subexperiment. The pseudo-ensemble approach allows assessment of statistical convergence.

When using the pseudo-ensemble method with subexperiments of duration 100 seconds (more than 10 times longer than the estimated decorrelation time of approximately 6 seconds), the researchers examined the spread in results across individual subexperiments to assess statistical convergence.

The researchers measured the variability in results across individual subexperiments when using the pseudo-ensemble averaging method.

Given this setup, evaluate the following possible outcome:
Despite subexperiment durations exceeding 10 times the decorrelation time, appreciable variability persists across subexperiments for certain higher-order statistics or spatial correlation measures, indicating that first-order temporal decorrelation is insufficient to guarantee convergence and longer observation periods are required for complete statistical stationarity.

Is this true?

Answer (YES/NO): NO